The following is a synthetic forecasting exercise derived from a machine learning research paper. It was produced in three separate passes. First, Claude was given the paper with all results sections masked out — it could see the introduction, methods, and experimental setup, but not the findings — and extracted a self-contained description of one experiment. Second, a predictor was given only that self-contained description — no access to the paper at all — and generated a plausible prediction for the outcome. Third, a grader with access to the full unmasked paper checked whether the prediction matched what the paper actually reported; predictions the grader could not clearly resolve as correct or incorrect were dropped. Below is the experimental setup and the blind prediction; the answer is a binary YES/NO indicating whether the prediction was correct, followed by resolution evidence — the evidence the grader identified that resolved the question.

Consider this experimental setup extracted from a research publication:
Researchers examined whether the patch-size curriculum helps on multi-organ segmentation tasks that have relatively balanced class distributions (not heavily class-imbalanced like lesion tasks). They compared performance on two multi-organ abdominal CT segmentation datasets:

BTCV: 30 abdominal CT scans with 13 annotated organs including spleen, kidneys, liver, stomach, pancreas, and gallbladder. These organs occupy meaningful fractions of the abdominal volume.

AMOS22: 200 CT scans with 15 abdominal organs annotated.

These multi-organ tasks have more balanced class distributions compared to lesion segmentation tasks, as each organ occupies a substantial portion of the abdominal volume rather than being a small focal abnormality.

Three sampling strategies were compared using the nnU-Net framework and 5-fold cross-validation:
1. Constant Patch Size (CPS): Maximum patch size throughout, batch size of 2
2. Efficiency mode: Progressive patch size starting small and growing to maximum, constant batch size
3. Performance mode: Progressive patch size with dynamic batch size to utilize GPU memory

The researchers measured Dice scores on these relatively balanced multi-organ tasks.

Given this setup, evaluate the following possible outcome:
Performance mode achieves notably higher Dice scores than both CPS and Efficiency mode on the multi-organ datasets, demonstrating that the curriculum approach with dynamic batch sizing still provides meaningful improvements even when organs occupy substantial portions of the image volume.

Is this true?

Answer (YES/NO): NO